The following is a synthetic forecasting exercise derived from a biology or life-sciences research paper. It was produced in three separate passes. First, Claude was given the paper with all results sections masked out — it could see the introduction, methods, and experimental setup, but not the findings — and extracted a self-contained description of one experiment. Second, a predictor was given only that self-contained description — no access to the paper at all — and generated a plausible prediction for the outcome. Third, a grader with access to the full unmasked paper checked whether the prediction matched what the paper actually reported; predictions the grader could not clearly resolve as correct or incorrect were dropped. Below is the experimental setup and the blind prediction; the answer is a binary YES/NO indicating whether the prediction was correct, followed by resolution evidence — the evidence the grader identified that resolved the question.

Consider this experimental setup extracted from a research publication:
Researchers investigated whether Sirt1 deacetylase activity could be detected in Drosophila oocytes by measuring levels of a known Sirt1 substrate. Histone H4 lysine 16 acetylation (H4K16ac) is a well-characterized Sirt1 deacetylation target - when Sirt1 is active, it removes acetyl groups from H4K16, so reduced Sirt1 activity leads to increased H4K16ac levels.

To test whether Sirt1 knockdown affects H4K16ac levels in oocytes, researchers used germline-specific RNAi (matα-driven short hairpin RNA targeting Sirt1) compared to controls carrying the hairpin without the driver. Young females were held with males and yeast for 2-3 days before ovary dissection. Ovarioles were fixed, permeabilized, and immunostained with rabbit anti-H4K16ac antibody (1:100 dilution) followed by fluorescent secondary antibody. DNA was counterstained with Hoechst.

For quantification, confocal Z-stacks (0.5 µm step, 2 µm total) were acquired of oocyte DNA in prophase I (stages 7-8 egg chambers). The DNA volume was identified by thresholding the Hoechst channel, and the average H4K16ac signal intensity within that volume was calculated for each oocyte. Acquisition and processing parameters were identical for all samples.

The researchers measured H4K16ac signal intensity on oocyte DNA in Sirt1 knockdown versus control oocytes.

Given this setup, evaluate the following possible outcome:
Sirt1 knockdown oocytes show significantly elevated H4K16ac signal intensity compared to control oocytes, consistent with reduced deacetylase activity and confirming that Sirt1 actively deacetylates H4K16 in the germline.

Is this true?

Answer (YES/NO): YES